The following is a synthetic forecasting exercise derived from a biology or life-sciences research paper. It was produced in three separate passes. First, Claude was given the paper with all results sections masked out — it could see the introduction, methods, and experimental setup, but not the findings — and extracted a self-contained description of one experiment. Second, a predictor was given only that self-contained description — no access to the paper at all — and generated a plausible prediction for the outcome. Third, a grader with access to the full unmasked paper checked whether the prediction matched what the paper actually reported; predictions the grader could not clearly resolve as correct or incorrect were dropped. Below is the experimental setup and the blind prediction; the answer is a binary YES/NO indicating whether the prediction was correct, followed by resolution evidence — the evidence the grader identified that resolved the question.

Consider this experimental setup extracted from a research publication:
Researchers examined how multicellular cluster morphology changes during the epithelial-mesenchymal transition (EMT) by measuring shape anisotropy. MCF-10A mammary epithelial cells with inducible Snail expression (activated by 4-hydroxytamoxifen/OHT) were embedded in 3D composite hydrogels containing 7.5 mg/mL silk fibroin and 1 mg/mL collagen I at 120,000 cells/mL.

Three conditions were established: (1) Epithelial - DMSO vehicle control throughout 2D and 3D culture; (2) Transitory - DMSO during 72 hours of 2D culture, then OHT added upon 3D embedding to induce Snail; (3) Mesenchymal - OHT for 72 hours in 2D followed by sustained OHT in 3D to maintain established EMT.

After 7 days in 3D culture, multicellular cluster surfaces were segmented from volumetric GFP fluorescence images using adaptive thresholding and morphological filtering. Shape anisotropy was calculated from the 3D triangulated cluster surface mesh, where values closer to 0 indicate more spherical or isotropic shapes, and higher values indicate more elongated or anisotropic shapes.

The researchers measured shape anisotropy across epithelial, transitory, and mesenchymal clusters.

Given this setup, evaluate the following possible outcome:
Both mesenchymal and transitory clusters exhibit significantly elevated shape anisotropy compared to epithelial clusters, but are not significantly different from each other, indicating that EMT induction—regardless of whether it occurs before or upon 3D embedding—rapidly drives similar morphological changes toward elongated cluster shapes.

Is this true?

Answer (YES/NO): NO